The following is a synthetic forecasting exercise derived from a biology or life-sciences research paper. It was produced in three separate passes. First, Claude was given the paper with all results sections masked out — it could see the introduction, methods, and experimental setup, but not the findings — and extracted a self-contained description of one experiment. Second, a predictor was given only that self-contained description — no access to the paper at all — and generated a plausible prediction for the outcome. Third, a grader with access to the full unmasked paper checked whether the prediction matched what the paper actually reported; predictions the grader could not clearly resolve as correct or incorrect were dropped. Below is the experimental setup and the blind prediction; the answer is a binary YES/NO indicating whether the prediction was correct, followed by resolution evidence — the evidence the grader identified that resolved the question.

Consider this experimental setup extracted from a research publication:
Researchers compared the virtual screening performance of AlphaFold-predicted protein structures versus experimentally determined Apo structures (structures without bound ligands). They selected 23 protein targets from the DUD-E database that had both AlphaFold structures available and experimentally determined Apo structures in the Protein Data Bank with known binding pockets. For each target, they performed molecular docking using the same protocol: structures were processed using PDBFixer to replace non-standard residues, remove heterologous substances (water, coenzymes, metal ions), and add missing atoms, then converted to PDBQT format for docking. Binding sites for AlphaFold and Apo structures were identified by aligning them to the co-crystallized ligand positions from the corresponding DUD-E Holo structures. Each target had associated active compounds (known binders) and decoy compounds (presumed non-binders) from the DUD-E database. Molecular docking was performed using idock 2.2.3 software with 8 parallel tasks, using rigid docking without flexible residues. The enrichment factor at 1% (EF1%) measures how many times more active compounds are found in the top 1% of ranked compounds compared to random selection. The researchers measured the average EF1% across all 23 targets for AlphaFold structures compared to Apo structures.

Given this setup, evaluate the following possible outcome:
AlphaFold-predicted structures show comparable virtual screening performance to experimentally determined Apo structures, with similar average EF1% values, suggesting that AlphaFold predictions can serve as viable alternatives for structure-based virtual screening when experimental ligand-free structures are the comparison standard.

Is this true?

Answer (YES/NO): NO